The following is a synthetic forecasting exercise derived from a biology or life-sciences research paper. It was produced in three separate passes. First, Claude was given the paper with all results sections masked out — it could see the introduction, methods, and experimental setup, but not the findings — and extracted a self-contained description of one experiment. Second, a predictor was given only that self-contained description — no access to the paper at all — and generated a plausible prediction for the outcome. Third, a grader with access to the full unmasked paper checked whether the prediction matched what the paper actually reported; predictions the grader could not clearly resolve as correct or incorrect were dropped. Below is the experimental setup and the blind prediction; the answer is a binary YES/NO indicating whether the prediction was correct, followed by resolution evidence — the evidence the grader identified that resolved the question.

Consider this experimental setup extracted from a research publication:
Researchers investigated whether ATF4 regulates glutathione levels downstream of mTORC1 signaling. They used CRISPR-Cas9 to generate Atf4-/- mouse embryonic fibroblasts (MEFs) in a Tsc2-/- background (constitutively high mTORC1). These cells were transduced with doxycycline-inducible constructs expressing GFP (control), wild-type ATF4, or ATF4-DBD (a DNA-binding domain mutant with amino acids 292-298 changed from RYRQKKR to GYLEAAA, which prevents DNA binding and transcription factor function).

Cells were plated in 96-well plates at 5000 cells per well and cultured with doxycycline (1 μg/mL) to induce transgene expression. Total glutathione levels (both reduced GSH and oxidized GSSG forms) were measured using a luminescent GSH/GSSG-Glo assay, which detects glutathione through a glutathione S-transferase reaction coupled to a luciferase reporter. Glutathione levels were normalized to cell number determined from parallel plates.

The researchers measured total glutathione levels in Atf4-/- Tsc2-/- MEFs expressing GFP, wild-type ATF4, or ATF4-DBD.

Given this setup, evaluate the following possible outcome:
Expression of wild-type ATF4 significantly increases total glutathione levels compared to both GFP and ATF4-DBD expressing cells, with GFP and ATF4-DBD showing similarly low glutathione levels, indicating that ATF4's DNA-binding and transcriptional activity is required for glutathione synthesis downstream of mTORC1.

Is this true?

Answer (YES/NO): YES